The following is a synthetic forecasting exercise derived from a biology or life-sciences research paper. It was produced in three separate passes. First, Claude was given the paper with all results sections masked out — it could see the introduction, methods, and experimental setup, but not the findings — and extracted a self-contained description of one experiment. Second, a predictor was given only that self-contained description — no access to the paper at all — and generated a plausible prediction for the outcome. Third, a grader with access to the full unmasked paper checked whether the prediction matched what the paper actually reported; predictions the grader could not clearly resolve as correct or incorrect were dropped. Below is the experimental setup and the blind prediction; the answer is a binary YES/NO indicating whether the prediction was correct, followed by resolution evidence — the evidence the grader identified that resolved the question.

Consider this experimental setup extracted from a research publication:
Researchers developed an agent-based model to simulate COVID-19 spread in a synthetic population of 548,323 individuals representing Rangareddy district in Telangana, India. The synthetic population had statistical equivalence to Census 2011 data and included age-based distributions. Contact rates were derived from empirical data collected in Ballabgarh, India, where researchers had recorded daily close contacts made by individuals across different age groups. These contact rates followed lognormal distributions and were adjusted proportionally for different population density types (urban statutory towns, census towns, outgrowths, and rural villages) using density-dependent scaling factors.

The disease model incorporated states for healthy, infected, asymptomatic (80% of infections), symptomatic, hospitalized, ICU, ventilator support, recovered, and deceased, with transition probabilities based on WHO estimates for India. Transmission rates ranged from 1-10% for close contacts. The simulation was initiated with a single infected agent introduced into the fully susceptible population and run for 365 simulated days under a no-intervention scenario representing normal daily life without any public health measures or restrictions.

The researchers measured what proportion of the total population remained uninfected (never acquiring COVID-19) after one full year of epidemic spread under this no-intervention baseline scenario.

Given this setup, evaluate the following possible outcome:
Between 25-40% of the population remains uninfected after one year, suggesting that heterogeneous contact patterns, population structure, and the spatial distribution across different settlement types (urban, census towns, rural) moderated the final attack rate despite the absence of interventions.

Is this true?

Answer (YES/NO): YES